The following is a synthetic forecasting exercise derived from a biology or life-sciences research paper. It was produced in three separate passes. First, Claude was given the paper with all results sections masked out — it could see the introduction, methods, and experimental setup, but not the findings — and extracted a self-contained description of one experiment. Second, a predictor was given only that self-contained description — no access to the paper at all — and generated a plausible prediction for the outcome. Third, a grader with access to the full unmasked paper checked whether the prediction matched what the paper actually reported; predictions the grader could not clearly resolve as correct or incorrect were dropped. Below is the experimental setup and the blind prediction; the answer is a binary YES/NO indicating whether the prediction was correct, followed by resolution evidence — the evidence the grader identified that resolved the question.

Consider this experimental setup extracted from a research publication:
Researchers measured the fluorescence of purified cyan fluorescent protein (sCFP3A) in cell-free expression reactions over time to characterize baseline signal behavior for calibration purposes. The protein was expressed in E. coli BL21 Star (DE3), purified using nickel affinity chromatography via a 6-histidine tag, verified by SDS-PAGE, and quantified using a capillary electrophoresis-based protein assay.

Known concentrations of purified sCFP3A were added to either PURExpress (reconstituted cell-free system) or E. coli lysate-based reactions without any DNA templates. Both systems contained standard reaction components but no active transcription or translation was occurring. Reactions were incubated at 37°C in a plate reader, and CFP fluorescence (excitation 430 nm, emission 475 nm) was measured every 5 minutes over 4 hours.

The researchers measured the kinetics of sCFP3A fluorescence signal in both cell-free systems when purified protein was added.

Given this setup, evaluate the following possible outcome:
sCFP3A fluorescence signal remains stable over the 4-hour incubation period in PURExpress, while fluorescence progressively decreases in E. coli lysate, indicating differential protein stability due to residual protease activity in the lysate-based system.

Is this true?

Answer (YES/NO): NO